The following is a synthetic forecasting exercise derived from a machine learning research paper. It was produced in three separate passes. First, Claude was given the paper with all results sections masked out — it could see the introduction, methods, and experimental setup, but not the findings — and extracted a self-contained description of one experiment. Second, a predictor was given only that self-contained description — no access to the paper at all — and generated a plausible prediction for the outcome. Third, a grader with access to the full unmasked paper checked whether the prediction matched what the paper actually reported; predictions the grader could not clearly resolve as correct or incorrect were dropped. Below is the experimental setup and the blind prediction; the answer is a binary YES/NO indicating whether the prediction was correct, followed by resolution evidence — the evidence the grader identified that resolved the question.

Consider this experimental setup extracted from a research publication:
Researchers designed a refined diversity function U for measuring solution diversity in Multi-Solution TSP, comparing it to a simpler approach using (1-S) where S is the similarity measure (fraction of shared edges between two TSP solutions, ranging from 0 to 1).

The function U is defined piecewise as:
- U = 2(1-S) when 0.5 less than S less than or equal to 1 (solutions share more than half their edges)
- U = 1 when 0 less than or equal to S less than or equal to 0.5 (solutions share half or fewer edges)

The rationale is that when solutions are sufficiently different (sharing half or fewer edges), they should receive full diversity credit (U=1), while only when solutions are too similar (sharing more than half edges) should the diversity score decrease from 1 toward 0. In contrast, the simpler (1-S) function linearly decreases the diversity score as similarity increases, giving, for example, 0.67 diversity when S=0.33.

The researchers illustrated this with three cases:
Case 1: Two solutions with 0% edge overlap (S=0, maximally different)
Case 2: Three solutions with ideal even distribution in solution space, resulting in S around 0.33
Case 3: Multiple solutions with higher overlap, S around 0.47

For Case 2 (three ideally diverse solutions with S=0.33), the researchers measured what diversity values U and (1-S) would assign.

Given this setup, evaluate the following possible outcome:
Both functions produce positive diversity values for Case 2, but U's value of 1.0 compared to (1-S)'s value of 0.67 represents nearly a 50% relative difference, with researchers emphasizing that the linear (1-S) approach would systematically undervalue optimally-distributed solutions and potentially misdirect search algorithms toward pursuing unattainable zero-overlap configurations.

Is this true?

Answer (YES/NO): NO